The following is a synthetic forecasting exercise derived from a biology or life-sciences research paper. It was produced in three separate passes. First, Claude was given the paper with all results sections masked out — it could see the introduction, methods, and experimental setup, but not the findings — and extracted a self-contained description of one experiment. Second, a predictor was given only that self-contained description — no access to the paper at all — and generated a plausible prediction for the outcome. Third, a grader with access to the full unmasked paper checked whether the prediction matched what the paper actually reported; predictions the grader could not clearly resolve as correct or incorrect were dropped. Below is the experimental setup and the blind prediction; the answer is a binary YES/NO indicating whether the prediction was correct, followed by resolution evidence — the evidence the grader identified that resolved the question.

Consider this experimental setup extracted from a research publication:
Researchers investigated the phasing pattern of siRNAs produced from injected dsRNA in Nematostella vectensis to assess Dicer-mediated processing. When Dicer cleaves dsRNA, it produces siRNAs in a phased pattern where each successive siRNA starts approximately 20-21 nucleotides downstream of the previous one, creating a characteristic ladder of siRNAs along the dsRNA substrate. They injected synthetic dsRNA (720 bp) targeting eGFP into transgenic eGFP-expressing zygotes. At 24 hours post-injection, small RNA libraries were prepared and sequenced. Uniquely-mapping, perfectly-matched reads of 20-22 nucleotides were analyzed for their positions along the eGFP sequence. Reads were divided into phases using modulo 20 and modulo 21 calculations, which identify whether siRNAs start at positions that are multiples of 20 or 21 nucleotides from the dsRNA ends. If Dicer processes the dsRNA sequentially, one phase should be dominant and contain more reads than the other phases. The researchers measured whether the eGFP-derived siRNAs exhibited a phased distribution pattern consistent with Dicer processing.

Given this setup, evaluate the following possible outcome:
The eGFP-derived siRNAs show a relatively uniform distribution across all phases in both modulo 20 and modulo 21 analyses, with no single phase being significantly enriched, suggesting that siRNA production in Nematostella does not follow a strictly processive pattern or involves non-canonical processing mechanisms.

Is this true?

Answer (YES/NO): YES